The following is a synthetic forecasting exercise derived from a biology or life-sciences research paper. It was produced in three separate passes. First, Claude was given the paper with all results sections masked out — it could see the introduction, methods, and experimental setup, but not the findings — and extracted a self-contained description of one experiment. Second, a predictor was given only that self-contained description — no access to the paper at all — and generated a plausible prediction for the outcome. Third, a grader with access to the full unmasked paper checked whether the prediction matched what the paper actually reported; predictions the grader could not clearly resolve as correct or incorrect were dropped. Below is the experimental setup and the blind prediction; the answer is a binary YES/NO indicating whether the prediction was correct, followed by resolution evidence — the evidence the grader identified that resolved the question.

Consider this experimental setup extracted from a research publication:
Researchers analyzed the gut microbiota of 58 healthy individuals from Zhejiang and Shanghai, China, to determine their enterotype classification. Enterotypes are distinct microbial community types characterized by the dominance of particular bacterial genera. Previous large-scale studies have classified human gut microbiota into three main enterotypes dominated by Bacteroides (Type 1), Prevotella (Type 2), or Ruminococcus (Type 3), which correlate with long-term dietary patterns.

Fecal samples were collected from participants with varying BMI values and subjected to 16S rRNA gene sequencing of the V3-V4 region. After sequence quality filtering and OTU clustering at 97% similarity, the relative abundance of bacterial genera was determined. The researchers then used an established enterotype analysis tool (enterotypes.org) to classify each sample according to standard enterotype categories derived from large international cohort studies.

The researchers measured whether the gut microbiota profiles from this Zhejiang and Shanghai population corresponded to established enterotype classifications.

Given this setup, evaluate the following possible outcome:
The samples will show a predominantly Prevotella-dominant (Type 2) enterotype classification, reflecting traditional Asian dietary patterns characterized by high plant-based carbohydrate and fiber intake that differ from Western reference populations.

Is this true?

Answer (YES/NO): NO